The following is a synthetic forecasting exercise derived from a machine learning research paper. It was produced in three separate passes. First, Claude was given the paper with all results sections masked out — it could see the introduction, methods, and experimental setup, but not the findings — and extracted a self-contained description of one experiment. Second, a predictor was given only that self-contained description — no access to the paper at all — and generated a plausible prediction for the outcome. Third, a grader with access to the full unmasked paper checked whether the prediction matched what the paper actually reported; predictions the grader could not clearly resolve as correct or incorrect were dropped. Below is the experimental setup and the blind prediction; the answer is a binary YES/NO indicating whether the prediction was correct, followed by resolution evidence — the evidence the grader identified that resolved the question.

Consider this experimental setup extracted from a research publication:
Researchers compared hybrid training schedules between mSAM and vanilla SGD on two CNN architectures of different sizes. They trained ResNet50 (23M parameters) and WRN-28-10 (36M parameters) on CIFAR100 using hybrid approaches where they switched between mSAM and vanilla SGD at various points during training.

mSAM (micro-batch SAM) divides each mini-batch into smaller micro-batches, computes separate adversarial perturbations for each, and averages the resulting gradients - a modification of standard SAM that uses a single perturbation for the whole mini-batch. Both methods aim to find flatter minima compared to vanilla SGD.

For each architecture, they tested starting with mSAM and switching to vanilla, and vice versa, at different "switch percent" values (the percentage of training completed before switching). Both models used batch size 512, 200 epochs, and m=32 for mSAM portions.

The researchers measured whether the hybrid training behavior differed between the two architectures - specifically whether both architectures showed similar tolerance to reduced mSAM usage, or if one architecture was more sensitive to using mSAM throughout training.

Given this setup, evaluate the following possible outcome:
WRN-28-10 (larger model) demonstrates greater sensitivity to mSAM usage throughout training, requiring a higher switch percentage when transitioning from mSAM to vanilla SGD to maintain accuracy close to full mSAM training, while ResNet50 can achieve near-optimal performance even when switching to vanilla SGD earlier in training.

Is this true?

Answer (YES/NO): NO